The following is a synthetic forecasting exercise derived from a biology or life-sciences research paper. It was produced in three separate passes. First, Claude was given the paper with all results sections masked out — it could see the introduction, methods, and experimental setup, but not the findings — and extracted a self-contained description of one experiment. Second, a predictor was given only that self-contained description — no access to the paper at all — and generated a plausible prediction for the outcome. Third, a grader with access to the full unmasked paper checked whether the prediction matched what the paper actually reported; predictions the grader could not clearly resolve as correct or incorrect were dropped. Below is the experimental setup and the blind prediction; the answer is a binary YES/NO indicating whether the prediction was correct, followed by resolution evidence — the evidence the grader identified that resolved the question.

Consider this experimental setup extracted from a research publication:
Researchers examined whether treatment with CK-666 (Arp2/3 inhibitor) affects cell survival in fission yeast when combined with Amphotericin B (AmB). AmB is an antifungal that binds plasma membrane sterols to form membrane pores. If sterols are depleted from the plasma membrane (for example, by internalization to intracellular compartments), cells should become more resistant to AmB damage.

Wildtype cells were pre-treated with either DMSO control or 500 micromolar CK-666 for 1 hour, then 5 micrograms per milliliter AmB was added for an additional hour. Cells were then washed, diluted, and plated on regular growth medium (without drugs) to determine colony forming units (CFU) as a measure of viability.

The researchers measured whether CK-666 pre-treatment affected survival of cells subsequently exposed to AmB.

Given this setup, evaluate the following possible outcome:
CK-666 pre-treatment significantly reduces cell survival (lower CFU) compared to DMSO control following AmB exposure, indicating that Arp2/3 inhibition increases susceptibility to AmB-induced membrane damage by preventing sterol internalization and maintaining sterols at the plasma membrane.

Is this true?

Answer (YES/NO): NO